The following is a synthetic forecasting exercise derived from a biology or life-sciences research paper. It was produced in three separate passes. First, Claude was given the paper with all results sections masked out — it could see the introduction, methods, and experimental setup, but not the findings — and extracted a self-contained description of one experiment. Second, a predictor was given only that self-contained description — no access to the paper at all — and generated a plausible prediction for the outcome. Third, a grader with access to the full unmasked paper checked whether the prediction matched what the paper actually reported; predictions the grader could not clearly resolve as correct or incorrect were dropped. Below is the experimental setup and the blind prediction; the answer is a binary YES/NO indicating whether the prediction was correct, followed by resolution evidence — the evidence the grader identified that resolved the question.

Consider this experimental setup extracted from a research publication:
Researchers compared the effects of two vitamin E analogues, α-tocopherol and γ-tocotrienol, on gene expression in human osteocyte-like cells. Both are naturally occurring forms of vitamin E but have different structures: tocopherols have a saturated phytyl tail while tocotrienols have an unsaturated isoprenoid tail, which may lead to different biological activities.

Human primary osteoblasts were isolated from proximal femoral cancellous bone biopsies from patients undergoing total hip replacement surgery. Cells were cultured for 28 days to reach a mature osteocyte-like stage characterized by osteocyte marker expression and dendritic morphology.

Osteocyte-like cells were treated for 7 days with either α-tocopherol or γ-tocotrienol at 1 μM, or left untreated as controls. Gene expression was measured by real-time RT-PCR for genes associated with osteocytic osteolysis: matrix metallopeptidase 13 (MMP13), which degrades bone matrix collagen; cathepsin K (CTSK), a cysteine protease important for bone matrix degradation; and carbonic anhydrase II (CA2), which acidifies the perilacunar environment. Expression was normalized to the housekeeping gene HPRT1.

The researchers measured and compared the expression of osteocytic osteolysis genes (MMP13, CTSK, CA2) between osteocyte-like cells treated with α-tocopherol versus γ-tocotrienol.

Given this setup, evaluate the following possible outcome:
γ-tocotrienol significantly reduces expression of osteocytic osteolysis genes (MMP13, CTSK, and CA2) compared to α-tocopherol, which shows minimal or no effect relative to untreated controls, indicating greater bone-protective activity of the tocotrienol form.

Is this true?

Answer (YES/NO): NO